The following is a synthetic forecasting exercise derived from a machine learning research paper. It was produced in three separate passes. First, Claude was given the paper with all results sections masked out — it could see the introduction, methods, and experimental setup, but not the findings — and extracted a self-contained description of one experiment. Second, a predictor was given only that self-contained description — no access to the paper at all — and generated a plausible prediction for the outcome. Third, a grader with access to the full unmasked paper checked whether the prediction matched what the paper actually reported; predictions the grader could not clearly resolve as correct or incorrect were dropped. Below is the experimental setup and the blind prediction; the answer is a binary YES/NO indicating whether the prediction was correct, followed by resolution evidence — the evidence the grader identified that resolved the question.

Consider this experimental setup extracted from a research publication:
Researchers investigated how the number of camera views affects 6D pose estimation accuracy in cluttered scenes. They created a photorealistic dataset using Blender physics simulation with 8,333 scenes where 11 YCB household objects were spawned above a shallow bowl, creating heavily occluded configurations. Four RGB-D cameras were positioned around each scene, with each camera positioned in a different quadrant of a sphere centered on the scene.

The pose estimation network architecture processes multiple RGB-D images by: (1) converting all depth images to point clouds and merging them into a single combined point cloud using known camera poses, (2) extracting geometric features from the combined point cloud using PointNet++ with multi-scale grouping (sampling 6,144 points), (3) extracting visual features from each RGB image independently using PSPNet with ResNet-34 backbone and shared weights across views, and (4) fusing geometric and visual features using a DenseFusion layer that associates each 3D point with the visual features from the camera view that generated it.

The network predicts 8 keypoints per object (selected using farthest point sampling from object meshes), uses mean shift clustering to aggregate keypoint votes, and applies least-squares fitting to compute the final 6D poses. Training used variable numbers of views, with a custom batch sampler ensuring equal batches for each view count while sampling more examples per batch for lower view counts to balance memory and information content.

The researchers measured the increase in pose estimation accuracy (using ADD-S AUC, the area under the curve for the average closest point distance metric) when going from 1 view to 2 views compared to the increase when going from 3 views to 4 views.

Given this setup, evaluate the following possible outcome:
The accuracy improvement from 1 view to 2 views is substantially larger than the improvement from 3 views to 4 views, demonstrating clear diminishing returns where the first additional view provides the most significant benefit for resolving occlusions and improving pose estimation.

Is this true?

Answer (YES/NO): YES